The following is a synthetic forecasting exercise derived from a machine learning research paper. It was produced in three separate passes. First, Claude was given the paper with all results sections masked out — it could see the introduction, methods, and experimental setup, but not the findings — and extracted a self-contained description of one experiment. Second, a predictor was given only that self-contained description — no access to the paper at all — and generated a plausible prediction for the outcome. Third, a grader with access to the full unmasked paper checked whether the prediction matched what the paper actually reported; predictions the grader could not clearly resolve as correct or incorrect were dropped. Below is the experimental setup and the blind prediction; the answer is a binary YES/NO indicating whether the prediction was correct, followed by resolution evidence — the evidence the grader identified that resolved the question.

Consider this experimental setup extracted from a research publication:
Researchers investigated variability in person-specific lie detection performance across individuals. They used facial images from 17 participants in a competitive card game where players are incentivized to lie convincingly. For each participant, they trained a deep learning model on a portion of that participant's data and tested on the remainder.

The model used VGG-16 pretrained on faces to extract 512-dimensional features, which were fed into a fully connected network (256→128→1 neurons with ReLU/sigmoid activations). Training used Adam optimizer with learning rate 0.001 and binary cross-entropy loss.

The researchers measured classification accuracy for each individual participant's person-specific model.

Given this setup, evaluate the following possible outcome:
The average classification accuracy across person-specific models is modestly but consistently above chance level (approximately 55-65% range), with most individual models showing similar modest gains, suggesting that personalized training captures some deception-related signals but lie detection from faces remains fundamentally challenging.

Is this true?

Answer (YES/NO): NO